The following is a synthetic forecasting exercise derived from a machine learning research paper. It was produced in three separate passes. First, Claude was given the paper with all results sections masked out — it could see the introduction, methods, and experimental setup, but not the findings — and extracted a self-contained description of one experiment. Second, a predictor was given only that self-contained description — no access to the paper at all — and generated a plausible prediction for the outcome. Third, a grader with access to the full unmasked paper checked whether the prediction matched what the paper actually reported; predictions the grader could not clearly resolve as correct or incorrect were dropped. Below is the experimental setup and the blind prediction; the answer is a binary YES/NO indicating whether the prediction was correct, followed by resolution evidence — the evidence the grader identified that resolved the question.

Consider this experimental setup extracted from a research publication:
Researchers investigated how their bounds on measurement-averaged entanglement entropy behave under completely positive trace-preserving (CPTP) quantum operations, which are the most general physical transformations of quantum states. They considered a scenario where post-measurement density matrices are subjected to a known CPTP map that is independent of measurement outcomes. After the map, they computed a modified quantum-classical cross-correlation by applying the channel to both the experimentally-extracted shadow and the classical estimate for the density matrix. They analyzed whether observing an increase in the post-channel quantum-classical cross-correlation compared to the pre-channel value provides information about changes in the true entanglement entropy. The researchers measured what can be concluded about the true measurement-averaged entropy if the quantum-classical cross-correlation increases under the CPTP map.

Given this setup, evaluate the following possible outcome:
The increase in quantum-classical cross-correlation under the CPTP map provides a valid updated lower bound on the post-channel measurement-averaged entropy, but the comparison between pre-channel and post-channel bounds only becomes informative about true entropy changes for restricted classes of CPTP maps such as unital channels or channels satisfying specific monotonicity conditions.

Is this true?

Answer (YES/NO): NO